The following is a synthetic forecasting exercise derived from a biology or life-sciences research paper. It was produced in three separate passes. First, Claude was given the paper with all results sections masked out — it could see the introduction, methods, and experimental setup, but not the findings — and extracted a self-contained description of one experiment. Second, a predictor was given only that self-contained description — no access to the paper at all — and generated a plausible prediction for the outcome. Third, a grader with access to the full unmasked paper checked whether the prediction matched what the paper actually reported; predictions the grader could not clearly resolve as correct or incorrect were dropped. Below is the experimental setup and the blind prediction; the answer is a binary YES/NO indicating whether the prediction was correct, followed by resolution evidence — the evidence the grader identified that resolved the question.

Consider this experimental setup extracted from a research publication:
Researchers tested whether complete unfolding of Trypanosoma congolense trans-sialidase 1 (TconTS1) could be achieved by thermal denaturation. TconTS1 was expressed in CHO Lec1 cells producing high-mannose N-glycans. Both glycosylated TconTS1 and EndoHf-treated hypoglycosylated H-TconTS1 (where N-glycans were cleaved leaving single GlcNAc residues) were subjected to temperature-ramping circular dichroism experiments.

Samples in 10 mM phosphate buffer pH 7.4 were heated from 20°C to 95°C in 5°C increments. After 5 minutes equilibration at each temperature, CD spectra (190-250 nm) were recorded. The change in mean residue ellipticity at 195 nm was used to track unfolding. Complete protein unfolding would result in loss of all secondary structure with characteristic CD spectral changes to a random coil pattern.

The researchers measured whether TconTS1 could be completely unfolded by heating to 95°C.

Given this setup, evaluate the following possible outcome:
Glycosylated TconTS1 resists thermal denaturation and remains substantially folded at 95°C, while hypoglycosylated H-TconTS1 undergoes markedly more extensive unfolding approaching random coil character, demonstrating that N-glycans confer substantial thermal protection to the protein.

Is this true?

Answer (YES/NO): NO